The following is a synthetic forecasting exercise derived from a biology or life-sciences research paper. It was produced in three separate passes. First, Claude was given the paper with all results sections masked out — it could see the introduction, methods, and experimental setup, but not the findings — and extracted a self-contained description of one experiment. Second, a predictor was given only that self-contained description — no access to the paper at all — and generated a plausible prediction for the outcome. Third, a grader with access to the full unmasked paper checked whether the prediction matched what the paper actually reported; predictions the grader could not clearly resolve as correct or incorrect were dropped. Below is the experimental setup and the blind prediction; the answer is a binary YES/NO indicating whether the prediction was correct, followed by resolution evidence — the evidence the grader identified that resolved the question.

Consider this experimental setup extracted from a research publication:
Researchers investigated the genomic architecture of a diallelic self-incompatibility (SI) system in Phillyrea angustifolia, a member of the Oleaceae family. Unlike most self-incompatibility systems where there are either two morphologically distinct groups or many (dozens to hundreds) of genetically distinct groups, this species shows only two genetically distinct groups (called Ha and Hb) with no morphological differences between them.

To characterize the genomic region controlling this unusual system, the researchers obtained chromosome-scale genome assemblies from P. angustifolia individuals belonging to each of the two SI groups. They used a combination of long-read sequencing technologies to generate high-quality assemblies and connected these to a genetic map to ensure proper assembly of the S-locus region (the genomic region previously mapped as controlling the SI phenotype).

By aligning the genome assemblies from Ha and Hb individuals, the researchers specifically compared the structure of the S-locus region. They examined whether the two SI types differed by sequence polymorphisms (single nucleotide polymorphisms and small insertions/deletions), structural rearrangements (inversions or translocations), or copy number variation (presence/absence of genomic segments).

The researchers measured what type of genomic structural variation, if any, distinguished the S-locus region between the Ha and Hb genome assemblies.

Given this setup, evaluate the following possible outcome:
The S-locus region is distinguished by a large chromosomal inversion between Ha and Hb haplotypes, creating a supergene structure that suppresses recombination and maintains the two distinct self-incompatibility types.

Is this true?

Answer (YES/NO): NO